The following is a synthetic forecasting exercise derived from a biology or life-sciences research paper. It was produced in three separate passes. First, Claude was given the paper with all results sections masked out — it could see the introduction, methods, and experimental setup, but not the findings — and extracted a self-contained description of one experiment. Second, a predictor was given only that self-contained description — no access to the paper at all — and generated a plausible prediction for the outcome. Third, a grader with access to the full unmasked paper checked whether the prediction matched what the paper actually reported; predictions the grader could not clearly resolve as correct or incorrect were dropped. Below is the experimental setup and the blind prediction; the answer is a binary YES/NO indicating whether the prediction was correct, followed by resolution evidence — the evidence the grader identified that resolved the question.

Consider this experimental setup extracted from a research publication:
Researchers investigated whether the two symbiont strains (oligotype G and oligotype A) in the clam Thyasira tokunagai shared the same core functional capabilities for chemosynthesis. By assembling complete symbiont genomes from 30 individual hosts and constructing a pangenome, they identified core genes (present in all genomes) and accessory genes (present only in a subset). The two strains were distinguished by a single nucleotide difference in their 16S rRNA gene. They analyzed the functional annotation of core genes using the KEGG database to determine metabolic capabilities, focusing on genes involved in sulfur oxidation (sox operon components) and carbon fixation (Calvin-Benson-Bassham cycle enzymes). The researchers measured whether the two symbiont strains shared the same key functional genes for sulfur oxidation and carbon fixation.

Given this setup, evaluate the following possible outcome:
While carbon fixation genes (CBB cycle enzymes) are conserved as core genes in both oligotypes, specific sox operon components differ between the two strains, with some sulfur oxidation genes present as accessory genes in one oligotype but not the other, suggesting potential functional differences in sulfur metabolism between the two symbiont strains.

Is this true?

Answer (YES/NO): NO